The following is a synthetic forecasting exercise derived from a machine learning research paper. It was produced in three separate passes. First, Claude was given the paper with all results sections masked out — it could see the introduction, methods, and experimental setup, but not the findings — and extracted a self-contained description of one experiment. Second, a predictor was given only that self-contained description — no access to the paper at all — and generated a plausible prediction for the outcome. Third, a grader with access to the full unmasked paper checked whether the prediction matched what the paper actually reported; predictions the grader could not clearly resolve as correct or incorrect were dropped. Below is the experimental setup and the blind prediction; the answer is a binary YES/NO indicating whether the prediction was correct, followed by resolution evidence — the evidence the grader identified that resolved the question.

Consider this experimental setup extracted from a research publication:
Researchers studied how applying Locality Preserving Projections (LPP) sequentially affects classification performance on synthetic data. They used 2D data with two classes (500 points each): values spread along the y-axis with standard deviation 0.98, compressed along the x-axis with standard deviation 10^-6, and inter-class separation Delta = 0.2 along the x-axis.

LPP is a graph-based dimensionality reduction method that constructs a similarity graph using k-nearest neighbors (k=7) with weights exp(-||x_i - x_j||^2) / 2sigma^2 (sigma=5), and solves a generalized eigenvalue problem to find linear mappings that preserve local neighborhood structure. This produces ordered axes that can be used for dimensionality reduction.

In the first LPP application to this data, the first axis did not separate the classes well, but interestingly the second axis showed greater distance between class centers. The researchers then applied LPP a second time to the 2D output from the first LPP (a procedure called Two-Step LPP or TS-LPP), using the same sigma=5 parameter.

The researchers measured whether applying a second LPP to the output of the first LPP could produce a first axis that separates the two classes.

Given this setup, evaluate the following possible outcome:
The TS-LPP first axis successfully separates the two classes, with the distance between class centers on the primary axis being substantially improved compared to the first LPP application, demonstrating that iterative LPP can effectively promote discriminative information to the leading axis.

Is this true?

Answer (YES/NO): YES